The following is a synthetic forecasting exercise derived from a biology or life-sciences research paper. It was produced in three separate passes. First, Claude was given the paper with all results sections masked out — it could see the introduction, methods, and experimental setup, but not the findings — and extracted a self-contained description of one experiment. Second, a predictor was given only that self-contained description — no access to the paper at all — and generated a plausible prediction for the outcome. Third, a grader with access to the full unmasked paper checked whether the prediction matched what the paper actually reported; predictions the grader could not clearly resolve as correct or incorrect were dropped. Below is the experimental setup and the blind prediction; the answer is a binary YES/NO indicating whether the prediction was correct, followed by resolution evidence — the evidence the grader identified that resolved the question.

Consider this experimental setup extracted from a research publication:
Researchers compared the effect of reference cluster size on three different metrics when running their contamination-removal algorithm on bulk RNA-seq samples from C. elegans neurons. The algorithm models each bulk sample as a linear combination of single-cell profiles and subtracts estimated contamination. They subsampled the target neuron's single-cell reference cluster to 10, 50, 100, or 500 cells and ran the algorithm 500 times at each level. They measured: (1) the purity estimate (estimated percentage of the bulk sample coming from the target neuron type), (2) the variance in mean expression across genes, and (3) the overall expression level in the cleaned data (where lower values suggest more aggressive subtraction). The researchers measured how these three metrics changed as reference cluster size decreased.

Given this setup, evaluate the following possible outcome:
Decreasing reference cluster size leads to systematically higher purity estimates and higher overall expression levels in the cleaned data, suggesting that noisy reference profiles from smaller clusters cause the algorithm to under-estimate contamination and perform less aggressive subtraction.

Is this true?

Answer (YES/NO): NO